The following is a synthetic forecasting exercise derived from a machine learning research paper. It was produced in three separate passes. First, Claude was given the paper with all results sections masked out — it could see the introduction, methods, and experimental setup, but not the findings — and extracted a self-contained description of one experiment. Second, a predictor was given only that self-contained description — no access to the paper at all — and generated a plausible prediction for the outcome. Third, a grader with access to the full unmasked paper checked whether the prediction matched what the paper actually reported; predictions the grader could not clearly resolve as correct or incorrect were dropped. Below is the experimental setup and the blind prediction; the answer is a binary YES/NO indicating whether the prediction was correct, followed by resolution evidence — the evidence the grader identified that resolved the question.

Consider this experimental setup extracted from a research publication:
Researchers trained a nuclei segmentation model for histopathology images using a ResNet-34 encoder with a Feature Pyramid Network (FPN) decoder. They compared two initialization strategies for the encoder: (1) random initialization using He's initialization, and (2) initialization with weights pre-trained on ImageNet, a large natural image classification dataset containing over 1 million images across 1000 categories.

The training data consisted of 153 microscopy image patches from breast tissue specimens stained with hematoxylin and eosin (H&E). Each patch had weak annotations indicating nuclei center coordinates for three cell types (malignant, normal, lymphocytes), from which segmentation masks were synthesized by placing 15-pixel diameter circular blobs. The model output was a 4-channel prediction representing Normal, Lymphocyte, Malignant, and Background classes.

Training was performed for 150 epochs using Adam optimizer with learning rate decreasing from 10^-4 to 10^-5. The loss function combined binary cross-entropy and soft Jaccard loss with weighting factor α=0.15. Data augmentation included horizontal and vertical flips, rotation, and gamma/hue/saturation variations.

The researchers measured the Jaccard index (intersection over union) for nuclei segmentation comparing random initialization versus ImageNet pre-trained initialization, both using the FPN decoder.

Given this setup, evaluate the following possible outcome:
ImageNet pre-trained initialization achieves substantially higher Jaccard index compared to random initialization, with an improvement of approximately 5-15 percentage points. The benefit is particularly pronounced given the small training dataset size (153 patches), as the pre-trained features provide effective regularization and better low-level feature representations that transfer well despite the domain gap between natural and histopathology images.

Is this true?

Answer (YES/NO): YES